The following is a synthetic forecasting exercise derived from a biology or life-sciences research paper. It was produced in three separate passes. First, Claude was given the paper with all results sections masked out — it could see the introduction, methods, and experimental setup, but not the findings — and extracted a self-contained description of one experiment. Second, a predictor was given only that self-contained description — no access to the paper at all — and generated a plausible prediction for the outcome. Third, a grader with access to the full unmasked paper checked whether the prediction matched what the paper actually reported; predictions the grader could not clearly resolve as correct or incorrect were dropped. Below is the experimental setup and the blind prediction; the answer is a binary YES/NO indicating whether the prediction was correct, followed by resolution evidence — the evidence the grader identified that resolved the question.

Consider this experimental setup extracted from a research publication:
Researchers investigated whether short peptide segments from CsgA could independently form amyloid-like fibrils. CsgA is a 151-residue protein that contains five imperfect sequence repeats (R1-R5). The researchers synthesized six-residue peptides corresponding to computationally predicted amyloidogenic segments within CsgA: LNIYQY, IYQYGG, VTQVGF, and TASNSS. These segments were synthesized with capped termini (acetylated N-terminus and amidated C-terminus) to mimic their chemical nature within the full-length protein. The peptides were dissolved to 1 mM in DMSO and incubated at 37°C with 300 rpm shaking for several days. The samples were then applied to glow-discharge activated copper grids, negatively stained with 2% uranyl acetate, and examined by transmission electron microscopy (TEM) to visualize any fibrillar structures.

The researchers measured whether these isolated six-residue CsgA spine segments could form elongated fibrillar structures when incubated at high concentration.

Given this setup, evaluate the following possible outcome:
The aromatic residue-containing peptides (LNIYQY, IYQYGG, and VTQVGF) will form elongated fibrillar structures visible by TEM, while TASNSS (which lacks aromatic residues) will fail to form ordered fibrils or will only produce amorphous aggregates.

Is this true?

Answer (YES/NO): NO